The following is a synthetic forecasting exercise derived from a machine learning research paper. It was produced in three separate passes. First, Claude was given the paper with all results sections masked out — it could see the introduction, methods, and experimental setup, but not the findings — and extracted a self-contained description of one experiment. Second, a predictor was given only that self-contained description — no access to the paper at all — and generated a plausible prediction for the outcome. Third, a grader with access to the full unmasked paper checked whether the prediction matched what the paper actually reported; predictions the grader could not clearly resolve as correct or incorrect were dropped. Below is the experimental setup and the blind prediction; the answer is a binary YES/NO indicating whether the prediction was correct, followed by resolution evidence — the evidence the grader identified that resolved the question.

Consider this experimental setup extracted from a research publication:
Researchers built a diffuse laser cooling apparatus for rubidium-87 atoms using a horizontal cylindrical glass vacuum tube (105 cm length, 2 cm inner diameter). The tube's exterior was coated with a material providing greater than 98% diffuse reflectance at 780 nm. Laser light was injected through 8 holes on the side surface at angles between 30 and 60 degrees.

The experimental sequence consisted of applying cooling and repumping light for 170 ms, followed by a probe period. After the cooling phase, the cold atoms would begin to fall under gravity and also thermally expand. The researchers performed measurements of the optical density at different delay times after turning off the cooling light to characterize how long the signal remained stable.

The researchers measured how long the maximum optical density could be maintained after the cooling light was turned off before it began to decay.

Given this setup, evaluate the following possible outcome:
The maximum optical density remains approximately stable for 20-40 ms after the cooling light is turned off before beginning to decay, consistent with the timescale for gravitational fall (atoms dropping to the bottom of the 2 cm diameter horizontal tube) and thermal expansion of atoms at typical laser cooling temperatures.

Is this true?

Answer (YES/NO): YES